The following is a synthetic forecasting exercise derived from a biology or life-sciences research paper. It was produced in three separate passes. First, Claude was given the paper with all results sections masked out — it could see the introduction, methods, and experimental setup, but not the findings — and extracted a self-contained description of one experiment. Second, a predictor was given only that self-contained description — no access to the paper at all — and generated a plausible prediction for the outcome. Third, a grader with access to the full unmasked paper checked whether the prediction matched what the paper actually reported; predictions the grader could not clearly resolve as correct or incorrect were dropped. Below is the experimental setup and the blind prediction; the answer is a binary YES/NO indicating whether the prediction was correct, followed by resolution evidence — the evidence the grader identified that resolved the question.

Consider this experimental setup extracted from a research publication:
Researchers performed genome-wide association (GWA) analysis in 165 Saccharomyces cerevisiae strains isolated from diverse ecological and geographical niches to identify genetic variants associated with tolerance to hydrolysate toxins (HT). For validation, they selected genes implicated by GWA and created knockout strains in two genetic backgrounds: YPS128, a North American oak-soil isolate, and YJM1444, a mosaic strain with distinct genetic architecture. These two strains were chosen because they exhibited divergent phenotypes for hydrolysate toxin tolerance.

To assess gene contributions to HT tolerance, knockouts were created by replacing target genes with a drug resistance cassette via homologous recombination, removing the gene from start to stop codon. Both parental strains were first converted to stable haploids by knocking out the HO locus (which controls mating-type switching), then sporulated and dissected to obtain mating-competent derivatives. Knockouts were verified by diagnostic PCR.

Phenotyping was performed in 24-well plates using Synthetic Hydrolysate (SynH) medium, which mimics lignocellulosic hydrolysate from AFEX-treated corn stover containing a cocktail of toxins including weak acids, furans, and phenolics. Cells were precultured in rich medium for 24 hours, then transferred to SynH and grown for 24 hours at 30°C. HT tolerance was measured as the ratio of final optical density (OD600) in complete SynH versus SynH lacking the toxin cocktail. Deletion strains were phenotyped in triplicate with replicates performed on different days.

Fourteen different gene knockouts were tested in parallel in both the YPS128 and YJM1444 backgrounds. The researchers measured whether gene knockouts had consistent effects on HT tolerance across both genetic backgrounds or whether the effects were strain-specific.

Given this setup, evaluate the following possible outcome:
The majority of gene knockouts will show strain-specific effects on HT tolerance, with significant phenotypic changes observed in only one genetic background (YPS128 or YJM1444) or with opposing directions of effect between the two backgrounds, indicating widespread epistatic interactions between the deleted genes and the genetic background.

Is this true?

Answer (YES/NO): YES